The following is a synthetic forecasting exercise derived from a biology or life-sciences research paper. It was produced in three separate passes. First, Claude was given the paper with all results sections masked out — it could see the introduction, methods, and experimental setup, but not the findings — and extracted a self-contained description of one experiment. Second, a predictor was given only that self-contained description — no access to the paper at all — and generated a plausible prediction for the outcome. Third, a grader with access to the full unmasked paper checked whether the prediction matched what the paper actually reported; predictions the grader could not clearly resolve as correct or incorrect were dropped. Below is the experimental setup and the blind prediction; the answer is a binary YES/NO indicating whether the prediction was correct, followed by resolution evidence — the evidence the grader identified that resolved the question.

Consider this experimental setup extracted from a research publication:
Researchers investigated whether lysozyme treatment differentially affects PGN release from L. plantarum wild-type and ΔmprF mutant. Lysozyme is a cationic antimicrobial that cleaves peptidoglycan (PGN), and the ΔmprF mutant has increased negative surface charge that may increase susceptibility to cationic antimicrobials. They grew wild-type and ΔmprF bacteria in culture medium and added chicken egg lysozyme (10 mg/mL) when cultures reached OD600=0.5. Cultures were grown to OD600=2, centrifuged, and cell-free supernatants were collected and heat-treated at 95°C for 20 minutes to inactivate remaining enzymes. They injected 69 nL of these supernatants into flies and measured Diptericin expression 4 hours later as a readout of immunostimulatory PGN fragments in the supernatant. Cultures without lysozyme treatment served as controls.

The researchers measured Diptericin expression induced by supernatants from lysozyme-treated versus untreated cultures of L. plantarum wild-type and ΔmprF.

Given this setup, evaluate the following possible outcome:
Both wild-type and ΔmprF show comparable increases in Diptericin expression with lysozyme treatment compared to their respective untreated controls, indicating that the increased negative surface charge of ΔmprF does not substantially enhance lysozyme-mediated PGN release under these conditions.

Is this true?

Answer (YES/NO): NO